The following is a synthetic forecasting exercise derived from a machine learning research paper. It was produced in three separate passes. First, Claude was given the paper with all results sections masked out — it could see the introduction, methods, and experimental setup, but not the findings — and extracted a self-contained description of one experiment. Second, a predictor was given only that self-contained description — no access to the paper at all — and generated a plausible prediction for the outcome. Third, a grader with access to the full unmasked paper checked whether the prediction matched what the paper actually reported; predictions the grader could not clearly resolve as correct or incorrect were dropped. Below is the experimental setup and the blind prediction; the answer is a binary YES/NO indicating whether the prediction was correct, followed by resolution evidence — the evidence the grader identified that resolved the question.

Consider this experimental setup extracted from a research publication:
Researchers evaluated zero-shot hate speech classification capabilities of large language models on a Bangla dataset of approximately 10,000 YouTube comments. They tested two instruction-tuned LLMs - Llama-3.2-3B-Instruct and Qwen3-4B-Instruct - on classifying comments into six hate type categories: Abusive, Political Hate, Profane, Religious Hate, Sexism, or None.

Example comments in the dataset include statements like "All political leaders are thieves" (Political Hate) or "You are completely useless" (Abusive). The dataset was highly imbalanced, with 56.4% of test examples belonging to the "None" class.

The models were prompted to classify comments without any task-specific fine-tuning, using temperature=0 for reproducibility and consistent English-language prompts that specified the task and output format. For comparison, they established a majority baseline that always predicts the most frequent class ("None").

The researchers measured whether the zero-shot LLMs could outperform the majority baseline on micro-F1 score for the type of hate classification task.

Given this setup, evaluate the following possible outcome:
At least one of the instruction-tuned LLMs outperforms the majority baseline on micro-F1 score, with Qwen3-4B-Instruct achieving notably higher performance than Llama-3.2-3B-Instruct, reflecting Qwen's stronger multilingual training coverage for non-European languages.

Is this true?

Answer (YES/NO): NO